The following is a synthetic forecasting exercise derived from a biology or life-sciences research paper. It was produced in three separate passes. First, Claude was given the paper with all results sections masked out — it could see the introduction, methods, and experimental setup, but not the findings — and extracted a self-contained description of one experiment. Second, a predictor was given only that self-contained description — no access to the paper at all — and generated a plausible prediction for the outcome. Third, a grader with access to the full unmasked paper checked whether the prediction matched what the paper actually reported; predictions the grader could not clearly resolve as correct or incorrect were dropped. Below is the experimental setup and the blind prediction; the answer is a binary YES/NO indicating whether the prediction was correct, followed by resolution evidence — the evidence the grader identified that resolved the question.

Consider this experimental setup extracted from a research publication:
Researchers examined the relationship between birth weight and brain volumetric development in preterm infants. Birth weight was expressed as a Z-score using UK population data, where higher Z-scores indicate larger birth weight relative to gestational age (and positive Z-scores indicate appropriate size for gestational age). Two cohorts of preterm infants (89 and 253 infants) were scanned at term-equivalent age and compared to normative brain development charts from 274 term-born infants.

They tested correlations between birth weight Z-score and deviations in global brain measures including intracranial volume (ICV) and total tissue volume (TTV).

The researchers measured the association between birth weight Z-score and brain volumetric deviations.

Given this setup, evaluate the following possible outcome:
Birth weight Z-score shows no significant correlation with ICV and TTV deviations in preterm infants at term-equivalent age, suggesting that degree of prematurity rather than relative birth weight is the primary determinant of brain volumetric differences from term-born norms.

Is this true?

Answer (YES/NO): NO